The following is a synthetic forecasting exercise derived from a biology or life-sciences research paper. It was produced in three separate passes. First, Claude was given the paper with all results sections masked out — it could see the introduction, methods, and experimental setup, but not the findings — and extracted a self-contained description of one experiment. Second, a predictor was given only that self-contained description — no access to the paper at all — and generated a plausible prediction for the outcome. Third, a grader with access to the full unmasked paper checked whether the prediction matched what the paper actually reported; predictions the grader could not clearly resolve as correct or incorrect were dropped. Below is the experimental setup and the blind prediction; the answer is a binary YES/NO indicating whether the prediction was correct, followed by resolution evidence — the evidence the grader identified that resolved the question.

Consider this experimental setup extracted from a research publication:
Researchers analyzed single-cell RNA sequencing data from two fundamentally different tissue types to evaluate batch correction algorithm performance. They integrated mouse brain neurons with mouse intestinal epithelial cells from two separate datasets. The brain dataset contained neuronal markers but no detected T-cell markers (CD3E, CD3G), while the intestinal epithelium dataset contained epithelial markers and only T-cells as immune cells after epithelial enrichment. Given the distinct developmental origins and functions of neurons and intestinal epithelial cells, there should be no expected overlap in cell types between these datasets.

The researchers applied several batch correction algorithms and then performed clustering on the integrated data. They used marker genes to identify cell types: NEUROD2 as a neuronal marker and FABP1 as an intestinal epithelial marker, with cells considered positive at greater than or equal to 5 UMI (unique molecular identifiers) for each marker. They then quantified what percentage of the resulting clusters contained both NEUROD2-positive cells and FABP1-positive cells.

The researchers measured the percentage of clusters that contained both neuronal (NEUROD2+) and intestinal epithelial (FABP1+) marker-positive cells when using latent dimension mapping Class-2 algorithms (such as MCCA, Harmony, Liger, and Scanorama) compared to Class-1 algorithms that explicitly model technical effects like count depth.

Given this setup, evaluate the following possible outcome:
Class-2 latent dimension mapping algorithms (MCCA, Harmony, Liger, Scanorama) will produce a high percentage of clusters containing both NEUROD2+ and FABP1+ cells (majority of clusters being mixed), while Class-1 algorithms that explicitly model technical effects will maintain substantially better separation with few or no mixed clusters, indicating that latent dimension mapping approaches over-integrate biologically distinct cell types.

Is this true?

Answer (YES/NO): NO